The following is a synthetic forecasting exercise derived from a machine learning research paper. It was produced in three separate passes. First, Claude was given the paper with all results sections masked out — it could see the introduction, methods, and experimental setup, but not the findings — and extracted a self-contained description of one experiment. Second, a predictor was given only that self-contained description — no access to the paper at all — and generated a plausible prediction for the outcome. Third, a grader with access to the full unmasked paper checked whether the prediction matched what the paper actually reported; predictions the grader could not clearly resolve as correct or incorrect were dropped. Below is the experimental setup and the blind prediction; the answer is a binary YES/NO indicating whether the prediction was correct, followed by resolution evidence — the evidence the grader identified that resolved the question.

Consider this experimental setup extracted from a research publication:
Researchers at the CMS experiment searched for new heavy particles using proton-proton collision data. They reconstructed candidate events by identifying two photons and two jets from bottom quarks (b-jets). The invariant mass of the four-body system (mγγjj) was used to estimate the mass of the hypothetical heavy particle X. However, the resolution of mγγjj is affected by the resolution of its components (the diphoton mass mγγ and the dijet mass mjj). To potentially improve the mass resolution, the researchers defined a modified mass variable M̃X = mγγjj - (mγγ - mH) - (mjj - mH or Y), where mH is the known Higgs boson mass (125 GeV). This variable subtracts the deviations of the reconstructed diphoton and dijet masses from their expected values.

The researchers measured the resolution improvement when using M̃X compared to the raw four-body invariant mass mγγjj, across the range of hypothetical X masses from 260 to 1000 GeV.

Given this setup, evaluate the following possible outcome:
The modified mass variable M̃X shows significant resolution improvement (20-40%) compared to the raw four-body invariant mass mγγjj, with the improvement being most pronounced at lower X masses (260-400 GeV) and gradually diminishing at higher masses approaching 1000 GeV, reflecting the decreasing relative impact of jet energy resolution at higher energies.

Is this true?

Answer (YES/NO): NO